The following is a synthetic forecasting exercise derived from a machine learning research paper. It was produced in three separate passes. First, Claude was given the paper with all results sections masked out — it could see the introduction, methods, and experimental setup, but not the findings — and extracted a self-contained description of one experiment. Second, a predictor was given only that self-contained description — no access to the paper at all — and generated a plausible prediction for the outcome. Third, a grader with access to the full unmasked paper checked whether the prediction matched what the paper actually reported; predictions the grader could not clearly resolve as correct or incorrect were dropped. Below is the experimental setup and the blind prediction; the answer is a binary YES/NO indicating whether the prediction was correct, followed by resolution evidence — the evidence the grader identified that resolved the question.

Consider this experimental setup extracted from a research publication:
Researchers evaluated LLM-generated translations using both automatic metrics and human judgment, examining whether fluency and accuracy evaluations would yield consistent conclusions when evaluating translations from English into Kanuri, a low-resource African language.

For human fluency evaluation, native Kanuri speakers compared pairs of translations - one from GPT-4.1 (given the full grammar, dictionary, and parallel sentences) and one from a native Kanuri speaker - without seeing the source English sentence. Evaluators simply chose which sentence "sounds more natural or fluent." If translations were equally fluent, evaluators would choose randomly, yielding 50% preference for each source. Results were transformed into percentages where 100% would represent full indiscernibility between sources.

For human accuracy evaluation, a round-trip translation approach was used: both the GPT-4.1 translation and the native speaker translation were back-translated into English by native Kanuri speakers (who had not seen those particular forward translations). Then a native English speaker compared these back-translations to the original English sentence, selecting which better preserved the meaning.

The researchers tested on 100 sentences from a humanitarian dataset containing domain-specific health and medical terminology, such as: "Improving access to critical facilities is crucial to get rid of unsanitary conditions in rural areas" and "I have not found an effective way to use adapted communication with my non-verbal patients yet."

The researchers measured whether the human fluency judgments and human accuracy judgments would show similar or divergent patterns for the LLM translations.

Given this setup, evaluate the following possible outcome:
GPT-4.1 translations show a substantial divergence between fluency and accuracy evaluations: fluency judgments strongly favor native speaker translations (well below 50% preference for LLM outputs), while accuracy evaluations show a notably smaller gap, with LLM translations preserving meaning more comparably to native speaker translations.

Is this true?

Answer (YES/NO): YES